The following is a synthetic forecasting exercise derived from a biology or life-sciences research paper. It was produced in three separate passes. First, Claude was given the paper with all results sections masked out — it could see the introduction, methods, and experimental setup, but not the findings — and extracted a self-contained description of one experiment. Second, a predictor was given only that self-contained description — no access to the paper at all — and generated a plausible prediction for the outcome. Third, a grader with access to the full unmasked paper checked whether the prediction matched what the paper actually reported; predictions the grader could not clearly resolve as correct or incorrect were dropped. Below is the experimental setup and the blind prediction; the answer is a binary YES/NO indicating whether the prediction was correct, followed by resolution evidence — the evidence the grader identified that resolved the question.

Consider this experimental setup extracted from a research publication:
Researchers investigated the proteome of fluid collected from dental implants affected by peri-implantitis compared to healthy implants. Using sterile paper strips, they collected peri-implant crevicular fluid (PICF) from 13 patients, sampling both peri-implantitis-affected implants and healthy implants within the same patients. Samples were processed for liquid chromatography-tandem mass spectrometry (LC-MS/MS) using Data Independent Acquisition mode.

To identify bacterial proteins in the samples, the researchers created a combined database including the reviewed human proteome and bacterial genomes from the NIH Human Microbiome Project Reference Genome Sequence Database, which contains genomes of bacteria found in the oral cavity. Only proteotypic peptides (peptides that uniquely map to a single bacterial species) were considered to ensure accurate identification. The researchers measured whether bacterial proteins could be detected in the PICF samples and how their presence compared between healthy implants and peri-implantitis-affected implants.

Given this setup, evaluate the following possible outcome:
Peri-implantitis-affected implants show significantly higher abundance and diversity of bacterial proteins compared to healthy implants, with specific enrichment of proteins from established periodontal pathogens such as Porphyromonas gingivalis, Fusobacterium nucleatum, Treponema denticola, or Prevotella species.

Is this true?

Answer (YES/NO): NO